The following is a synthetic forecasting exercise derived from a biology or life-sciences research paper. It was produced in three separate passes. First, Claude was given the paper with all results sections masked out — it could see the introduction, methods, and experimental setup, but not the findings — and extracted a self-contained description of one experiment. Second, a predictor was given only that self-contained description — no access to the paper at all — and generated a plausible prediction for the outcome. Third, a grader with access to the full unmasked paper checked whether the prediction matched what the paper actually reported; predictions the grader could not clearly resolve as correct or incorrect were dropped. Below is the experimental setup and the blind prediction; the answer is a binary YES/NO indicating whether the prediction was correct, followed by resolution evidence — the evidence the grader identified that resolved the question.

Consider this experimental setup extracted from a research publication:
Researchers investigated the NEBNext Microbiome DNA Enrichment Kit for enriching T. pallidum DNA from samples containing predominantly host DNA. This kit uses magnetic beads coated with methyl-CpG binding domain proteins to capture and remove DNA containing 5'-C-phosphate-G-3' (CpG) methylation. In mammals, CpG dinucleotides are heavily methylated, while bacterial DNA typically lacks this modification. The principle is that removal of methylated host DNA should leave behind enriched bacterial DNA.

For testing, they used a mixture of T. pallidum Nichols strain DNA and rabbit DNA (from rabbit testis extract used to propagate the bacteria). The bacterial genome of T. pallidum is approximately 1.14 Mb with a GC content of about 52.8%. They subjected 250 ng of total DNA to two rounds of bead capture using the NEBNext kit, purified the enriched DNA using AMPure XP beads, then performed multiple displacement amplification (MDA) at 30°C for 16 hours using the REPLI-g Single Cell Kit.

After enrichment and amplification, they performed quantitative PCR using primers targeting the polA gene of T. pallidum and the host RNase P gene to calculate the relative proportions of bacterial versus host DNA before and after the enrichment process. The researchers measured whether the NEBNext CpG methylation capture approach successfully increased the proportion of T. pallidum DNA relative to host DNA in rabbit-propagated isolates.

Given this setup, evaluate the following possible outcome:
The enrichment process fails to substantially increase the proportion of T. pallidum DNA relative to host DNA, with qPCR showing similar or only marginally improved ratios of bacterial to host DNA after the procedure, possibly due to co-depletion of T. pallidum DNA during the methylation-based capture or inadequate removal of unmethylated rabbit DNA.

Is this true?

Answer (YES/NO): NO